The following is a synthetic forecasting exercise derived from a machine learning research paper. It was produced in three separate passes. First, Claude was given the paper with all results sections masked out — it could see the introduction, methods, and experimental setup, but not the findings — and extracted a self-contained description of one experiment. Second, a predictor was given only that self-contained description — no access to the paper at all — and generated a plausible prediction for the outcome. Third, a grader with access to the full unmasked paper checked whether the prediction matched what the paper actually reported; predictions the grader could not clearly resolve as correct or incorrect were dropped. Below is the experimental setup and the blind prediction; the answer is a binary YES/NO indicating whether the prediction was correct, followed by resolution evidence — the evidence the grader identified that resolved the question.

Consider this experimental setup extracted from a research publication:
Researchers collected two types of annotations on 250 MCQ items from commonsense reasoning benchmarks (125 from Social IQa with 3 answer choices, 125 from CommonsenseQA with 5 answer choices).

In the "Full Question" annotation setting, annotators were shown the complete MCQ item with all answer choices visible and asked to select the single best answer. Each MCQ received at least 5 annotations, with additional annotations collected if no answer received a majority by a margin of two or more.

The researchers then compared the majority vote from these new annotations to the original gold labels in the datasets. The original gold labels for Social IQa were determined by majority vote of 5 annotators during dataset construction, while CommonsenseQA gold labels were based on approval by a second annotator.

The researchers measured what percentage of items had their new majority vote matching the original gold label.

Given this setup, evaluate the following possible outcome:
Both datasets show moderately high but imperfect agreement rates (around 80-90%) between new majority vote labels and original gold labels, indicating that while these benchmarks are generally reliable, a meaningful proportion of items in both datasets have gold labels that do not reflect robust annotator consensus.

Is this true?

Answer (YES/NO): YES